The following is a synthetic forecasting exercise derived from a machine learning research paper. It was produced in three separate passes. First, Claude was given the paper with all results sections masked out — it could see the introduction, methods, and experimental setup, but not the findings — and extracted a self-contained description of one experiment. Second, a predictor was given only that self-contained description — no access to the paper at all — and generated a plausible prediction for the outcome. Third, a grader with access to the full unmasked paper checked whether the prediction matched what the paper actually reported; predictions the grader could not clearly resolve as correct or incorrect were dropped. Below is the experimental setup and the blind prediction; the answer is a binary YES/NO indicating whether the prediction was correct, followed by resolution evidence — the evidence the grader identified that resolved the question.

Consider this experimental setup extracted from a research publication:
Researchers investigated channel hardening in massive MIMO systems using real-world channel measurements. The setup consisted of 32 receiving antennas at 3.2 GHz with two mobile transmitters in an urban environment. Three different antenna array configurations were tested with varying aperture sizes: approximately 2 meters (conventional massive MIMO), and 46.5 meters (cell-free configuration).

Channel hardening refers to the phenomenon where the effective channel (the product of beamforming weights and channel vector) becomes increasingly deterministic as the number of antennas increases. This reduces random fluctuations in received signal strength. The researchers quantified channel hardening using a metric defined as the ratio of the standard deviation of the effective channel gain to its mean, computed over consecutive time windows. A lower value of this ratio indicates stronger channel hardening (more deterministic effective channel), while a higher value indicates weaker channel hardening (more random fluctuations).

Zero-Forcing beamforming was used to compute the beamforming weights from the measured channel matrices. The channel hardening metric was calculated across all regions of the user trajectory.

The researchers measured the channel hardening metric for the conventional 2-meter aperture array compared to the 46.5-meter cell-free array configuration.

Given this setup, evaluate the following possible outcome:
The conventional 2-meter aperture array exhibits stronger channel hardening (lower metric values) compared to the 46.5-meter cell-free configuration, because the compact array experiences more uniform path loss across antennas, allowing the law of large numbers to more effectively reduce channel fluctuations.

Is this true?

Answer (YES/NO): NO